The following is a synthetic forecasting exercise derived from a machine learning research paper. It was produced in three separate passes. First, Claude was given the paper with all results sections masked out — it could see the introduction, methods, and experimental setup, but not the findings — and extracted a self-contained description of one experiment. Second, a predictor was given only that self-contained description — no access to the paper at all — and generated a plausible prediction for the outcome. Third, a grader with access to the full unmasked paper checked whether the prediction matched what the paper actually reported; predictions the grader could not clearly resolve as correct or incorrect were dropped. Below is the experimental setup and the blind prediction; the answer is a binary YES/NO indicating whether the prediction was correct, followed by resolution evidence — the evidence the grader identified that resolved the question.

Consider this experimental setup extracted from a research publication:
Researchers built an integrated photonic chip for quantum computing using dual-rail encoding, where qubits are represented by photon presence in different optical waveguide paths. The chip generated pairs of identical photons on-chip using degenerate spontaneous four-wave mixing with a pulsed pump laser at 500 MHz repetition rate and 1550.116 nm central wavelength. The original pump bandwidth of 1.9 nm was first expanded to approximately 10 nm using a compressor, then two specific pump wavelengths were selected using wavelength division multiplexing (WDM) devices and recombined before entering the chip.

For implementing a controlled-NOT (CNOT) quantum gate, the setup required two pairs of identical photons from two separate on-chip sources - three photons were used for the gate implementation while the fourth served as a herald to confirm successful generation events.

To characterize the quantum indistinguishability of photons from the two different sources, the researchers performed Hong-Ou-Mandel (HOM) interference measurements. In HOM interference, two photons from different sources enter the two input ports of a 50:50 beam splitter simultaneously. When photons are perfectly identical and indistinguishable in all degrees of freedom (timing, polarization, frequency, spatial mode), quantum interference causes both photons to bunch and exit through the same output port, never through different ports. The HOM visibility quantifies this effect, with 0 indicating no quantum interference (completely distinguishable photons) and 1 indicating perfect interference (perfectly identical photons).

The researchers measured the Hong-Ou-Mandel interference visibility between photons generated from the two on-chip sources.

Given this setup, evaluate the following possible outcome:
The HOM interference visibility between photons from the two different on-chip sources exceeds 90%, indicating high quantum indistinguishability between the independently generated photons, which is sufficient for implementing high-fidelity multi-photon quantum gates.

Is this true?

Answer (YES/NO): NO